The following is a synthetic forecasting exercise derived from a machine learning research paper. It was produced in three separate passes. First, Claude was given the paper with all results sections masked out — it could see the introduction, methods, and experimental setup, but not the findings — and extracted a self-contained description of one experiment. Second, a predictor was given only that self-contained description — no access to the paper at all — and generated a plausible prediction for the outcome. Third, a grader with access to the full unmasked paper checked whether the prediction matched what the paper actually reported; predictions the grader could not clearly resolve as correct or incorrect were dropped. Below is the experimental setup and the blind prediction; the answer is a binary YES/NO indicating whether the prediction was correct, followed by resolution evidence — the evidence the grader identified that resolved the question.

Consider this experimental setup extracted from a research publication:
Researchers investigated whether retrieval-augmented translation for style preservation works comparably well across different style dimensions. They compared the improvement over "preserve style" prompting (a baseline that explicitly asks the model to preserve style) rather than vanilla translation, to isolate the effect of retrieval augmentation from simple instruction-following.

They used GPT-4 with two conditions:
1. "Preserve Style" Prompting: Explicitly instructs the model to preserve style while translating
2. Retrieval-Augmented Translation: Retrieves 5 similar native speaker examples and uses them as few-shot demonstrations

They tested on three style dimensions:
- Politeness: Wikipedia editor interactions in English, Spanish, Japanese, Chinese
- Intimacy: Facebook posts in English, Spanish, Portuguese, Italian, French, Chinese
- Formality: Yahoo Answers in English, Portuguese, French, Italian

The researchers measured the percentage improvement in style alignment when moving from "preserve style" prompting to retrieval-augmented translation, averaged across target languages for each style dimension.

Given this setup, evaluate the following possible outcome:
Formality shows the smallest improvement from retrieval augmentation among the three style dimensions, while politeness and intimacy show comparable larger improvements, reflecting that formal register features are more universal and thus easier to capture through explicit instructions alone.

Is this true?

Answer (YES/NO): NO